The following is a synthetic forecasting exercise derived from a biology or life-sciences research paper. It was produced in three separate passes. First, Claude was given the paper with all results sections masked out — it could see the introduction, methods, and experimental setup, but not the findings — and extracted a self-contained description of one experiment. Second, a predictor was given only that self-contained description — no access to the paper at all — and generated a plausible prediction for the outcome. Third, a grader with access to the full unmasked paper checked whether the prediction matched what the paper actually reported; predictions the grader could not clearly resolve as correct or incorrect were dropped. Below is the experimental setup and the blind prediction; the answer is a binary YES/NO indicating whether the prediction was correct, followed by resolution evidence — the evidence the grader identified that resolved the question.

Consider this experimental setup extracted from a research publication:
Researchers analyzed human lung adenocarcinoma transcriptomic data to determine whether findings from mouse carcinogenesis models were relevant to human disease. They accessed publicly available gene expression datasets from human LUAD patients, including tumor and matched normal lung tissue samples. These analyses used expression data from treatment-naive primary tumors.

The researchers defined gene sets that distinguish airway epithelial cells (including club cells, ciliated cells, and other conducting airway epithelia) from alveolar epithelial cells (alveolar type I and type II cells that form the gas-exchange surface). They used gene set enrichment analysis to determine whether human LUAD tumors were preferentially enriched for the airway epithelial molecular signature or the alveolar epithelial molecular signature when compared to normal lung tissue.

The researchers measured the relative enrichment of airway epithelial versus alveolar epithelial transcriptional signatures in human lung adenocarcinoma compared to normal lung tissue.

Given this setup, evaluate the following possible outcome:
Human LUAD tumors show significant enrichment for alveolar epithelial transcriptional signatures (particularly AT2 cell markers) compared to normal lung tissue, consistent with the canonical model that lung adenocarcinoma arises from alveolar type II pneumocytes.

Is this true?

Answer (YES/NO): NO